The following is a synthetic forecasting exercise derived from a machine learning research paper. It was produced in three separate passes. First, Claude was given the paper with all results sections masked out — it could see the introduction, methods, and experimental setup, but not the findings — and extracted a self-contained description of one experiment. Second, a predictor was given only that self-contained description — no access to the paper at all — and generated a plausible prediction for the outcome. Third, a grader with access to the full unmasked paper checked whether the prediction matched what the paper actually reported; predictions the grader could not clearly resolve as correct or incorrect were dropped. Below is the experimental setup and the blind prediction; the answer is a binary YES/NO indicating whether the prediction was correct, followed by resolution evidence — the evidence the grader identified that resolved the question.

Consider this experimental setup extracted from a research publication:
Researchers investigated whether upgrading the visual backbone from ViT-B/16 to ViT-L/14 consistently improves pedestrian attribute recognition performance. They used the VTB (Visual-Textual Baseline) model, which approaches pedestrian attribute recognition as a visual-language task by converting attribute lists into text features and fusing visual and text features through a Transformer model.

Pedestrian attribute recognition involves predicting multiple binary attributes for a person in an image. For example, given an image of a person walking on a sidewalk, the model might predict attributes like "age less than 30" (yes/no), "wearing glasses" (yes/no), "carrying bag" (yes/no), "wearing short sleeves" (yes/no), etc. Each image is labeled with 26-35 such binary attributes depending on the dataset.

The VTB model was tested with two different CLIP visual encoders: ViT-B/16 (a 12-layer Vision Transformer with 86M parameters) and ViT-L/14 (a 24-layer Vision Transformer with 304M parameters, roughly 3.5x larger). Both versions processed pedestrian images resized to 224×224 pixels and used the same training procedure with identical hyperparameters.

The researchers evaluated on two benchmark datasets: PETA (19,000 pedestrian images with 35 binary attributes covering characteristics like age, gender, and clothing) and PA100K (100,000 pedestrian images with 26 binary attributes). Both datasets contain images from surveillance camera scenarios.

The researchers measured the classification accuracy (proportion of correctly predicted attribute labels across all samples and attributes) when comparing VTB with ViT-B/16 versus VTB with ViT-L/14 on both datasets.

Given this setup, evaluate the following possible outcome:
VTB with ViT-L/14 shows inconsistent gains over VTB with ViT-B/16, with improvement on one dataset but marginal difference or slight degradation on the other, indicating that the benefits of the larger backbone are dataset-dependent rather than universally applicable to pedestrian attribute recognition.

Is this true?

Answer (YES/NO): YES